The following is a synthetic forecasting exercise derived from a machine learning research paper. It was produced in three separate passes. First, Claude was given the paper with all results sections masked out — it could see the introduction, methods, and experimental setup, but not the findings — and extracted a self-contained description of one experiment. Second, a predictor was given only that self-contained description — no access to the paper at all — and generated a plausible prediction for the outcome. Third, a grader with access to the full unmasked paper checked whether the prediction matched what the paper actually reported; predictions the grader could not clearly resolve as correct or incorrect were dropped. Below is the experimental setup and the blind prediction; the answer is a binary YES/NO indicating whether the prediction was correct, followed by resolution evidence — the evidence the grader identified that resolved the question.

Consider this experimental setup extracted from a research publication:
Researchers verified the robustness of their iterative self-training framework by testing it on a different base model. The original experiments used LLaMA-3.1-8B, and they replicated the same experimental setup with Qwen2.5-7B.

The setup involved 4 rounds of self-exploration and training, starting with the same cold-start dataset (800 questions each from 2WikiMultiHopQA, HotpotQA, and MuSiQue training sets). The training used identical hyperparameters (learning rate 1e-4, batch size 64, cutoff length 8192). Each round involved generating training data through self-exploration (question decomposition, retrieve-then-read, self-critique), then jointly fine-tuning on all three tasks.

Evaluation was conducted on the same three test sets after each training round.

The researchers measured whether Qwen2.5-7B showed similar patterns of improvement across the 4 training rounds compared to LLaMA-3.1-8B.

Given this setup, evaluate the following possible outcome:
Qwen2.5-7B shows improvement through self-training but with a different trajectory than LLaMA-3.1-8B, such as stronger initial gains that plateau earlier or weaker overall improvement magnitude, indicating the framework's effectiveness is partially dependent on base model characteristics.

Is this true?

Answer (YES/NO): NO